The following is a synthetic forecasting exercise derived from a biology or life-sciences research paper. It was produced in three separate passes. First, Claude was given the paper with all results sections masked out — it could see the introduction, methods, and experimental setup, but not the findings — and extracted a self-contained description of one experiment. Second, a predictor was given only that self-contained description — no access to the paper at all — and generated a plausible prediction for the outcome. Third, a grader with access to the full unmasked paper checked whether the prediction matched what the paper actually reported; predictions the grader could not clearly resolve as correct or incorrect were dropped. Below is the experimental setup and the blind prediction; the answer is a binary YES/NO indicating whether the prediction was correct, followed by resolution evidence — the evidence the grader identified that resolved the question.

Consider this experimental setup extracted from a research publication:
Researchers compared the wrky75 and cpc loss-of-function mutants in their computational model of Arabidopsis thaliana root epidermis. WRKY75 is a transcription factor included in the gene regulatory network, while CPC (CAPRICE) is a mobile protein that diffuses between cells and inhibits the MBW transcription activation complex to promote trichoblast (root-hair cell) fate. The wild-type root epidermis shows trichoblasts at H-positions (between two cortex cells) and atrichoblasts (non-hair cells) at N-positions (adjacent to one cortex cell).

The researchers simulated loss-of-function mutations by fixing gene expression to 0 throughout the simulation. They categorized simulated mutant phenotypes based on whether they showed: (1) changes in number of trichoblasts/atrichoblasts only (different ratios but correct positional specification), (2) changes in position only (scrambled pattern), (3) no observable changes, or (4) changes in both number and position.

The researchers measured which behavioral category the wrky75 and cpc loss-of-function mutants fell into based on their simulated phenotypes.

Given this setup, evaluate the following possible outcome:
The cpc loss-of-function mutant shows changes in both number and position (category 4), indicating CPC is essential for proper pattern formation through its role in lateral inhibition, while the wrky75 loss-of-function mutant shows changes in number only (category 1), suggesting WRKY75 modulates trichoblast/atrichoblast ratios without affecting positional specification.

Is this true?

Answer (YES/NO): NO